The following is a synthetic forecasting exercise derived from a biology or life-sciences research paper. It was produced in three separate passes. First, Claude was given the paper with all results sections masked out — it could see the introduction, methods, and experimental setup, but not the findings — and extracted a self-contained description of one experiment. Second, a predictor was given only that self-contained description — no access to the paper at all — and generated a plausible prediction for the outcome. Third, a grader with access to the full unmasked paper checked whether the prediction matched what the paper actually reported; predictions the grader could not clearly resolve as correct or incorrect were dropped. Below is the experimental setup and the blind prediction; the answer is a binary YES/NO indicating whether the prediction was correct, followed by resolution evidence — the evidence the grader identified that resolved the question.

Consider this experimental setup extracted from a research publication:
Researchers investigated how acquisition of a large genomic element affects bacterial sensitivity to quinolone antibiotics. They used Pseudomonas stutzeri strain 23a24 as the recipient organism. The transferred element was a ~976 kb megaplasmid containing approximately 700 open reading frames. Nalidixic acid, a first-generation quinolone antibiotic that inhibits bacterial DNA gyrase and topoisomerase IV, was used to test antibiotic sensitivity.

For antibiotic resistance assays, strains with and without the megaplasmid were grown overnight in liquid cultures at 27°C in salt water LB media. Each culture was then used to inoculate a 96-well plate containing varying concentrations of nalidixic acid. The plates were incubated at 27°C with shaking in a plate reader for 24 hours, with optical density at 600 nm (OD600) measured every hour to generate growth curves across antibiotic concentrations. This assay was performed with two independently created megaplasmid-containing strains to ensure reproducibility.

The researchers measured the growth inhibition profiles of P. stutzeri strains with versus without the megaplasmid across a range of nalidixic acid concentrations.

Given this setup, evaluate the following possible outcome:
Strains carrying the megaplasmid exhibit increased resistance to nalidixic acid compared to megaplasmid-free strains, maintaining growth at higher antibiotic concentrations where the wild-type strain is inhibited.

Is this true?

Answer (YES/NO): NO